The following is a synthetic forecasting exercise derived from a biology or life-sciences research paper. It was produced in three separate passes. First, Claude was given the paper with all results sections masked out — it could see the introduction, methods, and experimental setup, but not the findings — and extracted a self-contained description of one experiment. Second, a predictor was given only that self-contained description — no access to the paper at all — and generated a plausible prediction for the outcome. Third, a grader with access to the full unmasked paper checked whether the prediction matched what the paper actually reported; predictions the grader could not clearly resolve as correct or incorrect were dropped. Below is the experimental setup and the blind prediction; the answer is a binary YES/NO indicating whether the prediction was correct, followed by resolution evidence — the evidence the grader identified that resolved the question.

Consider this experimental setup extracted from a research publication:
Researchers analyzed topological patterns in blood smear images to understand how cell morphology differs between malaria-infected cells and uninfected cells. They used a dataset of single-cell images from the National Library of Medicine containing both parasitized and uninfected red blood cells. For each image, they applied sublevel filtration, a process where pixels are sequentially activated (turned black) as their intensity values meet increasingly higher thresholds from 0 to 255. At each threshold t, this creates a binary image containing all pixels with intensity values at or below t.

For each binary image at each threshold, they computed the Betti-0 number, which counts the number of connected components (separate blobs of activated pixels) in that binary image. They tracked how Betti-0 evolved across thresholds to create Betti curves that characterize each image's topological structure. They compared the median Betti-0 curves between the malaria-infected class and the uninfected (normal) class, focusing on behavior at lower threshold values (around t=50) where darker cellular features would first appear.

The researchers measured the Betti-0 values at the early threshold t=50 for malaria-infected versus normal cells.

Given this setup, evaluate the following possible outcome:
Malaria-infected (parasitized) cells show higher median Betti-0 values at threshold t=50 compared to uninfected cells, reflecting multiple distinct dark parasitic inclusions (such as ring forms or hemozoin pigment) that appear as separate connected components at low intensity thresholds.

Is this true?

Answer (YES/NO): NO